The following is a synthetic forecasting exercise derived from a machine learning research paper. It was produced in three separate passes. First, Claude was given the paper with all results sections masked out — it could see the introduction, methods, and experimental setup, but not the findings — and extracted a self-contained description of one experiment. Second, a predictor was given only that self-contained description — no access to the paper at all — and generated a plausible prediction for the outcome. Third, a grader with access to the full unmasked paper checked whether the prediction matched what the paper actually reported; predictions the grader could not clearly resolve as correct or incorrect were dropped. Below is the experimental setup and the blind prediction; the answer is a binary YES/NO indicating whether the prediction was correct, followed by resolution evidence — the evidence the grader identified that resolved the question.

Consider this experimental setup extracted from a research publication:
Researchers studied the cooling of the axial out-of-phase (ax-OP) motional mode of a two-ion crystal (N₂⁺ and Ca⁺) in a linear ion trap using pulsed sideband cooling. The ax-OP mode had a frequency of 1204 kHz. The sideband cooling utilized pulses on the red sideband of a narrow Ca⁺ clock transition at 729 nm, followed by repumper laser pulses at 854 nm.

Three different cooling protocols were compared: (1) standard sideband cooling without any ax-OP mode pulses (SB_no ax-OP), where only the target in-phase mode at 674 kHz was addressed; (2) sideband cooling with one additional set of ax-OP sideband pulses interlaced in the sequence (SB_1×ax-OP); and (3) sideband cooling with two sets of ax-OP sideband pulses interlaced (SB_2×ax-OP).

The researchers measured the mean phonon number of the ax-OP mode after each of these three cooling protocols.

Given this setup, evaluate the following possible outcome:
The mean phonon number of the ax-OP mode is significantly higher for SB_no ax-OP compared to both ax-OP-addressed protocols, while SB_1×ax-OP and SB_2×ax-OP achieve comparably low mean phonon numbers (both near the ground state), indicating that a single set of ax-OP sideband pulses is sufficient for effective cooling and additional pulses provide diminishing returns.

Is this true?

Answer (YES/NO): NO